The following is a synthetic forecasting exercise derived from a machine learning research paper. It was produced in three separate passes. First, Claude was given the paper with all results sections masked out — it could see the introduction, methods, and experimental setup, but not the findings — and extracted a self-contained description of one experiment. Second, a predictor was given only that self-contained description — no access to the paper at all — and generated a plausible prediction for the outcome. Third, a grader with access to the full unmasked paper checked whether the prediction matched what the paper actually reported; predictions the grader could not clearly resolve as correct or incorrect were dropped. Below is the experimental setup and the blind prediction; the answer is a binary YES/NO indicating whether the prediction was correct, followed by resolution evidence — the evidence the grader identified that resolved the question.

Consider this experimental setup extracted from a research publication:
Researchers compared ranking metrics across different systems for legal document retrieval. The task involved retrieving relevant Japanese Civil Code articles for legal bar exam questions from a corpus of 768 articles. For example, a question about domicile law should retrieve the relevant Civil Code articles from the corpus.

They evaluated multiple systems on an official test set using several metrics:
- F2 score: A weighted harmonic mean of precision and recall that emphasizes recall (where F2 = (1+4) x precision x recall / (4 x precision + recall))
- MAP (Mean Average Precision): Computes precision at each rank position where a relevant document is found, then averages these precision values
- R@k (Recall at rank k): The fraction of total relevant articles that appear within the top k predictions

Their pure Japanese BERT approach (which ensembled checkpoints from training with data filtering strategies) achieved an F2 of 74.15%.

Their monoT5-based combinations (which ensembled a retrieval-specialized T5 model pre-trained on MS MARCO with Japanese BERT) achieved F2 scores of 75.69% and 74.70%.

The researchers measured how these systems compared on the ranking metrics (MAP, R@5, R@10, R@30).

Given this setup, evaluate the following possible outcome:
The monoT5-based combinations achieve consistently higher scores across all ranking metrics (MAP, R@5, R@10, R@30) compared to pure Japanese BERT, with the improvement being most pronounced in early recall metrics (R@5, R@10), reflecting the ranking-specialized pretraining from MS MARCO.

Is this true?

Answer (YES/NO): NO